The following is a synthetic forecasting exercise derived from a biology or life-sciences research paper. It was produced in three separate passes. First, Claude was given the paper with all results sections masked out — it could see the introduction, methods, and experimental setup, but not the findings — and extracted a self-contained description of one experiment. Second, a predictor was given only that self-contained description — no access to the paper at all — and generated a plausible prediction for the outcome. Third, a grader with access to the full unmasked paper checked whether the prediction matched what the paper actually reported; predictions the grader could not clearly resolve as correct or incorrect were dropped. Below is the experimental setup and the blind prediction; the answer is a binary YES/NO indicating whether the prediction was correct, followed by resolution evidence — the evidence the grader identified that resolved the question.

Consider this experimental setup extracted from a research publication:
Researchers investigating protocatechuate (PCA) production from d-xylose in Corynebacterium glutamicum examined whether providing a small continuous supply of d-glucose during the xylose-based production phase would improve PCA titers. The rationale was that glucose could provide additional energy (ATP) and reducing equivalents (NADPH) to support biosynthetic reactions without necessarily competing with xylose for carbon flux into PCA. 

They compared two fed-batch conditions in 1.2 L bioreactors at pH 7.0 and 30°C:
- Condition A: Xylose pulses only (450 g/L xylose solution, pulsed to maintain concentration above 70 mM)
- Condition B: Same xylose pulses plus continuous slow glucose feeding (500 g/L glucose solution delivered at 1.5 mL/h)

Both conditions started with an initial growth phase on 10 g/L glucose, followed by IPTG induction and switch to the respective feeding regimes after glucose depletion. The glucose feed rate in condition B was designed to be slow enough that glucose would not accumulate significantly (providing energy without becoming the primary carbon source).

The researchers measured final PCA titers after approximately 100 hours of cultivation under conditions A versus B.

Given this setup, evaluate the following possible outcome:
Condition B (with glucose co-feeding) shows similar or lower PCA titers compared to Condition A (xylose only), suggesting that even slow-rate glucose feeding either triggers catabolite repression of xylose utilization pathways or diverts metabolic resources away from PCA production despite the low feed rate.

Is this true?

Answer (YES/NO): NO